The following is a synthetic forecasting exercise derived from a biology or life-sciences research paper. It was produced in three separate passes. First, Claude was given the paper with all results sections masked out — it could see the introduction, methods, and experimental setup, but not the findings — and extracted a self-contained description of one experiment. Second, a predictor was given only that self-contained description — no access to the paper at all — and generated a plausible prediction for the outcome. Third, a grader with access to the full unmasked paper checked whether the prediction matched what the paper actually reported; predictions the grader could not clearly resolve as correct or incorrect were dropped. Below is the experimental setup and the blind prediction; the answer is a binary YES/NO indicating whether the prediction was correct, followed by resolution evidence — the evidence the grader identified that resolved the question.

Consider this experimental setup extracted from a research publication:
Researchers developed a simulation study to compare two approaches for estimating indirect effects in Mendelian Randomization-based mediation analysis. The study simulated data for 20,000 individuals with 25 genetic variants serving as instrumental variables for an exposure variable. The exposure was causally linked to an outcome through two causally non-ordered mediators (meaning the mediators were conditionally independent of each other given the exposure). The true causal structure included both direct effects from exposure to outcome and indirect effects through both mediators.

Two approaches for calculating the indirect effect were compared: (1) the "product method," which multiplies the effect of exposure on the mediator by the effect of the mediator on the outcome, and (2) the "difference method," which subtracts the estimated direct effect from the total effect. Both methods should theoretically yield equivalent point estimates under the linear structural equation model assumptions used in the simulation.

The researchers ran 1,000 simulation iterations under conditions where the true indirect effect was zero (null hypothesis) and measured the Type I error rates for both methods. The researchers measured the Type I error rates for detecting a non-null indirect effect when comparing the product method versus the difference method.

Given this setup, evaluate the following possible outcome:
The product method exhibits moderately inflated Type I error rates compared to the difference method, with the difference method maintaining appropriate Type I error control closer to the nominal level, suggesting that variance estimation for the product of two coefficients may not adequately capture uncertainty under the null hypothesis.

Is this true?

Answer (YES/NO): NO